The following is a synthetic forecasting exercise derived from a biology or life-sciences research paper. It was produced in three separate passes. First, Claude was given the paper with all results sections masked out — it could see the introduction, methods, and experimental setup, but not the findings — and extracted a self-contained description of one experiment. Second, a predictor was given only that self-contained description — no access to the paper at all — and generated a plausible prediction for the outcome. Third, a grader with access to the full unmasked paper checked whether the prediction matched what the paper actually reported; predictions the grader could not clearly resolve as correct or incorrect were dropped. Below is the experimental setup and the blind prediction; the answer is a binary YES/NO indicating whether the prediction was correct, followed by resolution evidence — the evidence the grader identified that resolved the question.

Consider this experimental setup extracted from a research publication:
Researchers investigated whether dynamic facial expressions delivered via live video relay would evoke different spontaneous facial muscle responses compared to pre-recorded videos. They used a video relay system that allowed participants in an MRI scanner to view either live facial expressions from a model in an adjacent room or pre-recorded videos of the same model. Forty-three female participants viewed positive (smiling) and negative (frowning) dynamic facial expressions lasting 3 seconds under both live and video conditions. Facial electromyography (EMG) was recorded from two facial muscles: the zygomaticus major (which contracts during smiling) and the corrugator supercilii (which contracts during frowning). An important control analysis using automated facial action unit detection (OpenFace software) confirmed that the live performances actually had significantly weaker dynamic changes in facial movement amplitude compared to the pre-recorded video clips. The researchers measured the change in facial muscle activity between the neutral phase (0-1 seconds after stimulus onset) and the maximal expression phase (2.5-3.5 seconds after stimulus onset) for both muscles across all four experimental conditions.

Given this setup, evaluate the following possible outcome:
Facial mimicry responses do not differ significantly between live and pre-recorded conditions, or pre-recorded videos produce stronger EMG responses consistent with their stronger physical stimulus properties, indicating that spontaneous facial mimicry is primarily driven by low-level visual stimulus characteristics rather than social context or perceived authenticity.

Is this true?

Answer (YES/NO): NO